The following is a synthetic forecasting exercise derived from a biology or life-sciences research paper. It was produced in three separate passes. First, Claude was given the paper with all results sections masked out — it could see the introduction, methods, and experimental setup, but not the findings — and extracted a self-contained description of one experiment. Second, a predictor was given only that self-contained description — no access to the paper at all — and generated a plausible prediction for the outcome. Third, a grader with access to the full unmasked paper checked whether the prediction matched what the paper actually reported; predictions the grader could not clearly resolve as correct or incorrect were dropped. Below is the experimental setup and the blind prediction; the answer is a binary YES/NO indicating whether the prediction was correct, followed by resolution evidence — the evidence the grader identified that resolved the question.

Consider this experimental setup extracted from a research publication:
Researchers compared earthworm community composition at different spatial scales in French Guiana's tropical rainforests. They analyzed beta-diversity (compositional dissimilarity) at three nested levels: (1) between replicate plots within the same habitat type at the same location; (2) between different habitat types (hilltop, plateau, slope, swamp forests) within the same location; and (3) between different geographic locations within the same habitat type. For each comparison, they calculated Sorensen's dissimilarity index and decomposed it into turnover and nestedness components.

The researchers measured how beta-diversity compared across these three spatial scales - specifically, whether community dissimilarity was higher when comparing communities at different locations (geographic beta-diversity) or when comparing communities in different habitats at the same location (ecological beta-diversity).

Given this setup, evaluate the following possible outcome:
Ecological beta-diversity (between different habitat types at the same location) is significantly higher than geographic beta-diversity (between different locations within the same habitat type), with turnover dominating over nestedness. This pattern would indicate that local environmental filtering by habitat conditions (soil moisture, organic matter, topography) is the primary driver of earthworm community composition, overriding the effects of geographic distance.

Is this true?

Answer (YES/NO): NO